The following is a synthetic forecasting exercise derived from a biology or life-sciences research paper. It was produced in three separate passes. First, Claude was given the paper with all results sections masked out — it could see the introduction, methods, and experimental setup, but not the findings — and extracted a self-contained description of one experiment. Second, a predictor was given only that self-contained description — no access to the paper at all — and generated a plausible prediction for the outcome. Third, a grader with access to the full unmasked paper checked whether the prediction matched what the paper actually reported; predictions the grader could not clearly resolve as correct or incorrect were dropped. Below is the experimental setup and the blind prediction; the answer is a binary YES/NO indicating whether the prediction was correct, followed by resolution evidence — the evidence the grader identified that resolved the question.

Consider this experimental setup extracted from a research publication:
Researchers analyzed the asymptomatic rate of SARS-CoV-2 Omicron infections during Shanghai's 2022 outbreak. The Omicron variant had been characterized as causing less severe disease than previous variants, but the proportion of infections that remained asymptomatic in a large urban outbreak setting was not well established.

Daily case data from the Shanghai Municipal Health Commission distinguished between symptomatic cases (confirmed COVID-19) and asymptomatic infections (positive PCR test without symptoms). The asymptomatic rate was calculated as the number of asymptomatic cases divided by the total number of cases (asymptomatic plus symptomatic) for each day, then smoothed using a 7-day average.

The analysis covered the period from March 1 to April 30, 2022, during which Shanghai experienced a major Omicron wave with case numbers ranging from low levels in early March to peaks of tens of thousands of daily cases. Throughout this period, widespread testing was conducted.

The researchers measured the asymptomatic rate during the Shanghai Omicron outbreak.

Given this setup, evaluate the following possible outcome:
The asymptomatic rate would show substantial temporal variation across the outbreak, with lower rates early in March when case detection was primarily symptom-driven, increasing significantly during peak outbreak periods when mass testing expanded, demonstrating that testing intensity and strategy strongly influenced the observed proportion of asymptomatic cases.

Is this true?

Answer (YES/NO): NO